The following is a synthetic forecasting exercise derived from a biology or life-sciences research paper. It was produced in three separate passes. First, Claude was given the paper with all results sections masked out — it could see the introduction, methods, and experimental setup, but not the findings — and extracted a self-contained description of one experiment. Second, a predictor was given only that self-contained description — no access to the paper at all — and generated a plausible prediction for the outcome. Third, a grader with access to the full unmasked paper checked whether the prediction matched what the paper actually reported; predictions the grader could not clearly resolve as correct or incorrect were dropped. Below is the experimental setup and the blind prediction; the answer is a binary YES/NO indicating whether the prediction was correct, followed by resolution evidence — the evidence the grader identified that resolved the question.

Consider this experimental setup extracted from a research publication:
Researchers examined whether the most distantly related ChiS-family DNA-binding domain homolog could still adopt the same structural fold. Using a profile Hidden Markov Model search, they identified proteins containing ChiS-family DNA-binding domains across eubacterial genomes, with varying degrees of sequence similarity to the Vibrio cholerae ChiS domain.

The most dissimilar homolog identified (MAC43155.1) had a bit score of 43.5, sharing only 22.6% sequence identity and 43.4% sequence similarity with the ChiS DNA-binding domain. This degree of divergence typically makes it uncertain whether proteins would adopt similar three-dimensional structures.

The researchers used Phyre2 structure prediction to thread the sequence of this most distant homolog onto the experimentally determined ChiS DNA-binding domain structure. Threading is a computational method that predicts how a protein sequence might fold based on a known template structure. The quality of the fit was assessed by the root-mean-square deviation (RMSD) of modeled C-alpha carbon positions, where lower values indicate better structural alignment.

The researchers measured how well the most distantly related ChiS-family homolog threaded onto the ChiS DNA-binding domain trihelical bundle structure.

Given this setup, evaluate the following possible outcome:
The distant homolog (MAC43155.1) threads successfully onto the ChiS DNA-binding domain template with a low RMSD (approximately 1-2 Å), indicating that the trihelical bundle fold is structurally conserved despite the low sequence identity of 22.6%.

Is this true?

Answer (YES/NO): NO